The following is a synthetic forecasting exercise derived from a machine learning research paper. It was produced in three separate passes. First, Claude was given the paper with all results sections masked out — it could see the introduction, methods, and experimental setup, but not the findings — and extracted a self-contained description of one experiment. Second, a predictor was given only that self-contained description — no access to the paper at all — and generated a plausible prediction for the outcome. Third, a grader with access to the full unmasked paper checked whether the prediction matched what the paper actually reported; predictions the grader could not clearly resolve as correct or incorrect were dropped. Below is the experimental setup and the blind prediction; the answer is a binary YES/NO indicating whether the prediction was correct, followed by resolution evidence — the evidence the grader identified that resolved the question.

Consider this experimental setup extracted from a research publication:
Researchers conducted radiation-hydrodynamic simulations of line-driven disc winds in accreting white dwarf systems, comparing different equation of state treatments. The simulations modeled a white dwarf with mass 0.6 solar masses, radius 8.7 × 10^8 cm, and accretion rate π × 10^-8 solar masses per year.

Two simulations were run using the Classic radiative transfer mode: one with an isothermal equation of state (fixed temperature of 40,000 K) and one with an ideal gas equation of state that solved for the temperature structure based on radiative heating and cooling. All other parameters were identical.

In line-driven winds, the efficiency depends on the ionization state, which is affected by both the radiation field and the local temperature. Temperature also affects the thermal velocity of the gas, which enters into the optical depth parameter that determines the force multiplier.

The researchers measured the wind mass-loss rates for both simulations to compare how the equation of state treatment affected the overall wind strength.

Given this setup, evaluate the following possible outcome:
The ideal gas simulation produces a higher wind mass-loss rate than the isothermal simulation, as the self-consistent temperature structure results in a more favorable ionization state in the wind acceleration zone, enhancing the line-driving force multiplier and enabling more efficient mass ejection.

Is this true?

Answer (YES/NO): NO